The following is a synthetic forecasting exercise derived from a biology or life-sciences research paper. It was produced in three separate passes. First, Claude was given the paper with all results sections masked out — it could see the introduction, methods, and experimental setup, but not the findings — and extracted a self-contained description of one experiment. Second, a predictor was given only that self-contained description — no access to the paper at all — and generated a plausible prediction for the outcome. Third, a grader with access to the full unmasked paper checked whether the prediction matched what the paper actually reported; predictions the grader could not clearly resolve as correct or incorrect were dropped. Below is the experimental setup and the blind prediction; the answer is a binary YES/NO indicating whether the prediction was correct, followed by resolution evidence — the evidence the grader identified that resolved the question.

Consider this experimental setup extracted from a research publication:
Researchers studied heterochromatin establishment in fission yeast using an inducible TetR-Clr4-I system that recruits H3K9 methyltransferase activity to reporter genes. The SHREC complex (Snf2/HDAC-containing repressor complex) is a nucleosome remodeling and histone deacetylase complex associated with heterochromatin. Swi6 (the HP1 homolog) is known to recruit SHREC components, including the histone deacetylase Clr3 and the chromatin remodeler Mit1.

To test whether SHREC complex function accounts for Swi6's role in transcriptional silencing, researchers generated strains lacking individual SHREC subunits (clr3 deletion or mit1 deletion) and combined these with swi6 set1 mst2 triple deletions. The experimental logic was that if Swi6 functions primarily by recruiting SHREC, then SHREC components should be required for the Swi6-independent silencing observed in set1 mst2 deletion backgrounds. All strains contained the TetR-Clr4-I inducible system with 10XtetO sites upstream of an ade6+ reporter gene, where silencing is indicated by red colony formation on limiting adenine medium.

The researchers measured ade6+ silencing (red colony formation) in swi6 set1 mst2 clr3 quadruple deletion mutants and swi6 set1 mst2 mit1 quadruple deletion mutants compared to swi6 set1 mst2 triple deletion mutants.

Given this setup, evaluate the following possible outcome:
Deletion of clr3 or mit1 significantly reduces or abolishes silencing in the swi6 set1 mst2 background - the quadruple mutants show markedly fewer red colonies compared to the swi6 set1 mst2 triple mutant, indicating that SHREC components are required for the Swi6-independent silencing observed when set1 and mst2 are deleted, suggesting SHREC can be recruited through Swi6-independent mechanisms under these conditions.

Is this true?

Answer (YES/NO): YES